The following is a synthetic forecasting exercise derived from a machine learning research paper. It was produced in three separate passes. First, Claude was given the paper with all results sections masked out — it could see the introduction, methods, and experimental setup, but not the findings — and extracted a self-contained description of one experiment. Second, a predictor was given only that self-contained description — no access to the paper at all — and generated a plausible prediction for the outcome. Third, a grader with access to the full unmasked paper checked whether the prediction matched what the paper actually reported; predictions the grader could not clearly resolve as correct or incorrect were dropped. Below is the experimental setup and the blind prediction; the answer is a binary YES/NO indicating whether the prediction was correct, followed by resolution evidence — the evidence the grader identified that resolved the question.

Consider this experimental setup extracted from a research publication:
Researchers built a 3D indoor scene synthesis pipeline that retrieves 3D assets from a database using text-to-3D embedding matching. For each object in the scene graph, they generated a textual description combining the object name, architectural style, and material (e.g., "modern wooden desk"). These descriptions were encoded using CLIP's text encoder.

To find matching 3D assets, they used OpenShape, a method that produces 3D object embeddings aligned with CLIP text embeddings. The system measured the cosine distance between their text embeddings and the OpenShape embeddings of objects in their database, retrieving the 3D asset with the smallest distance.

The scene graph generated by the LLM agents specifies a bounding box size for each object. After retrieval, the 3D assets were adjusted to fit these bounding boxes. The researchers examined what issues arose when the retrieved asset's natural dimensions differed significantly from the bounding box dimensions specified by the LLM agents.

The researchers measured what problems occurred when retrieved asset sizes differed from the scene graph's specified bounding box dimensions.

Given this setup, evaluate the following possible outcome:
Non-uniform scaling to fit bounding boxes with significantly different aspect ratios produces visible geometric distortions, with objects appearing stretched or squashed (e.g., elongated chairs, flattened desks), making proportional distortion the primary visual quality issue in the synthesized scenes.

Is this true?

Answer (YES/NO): NO